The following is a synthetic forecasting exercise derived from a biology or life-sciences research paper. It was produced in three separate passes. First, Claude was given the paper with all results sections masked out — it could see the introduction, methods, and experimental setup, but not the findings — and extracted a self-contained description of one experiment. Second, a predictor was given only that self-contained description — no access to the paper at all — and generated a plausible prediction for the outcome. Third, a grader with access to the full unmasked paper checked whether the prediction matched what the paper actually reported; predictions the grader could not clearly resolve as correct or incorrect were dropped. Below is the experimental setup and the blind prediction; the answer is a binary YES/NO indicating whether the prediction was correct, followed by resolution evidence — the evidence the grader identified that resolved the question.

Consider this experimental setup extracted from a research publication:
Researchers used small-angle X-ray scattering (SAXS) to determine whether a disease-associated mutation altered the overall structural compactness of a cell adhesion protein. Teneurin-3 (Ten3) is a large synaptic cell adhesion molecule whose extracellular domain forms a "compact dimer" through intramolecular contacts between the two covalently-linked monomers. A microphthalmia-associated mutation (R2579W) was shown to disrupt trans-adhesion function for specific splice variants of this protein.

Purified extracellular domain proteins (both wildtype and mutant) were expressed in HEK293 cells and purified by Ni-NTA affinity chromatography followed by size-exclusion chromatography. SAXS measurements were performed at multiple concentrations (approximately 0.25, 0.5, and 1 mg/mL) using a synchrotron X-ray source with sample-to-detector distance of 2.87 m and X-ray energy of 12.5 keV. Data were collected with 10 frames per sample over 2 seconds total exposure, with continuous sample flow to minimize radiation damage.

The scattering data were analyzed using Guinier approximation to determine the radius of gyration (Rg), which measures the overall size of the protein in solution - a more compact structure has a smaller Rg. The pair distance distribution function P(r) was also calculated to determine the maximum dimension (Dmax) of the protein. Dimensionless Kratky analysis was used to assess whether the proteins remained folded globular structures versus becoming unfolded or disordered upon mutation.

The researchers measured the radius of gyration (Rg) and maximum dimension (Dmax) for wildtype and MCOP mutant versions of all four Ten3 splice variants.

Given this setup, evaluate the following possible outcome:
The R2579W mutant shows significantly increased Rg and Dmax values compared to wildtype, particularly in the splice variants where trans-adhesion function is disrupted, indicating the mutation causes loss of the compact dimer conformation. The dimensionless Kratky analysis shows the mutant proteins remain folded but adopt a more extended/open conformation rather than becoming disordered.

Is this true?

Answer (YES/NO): NO